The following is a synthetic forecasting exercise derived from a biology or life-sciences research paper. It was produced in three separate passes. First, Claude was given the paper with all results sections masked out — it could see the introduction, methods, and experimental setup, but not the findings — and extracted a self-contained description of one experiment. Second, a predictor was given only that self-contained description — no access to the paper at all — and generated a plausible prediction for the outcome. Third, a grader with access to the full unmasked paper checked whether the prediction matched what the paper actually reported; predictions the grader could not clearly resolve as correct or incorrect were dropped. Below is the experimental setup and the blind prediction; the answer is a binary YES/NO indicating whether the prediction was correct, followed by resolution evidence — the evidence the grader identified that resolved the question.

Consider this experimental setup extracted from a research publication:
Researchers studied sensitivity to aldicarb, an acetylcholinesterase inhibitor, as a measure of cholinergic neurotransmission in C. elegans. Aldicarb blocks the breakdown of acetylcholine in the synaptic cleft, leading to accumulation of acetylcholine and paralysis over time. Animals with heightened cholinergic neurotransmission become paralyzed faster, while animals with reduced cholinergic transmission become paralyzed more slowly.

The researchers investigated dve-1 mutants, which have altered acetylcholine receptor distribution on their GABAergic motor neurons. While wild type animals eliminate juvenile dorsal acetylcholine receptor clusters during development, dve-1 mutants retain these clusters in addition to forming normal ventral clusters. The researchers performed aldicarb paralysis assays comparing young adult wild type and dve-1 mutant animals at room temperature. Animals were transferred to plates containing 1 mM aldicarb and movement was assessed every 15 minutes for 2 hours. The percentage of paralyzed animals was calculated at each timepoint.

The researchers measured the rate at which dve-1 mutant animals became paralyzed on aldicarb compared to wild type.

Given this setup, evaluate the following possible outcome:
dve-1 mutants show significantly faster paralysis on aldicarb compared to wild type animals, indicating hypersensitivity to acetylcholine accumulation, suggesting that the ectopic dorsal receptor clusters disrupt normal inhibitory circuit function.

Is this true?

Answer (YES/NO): YES